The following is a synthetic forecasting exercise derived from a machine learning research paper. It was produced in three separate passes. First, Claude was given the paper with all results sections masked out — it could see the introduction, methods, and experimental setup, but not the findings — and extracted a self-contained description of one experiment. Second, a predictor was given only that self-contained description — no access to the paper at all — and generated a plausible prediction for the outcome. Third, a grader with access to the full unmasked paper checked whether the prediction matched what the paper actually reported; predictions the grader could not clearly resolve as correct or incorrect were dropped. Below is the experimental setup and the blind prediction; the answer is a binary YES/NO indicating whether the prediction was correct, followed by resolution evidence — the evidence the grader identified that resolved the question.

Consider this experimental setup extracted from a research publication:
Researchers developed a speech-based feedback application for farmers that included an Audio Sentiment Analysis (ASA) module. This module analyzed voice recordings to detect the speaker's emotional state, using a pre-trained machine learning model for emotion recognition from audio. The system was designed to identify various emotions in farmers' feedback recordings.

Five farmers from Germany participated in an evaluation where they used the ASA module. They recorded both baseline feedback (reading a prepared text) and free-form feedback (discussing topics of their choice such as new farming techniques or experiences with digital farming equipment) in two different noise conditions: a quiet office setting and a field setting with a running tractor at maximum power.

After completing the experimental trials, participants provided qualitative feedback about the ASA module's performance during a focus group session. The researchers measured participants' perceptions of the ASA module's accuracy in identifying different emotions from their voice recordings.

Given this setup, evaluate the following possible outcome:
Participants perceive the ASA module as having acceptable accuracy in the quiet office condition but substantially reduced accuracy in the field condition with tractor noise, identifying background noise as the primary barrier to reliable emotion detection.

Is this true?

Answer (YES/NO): NO